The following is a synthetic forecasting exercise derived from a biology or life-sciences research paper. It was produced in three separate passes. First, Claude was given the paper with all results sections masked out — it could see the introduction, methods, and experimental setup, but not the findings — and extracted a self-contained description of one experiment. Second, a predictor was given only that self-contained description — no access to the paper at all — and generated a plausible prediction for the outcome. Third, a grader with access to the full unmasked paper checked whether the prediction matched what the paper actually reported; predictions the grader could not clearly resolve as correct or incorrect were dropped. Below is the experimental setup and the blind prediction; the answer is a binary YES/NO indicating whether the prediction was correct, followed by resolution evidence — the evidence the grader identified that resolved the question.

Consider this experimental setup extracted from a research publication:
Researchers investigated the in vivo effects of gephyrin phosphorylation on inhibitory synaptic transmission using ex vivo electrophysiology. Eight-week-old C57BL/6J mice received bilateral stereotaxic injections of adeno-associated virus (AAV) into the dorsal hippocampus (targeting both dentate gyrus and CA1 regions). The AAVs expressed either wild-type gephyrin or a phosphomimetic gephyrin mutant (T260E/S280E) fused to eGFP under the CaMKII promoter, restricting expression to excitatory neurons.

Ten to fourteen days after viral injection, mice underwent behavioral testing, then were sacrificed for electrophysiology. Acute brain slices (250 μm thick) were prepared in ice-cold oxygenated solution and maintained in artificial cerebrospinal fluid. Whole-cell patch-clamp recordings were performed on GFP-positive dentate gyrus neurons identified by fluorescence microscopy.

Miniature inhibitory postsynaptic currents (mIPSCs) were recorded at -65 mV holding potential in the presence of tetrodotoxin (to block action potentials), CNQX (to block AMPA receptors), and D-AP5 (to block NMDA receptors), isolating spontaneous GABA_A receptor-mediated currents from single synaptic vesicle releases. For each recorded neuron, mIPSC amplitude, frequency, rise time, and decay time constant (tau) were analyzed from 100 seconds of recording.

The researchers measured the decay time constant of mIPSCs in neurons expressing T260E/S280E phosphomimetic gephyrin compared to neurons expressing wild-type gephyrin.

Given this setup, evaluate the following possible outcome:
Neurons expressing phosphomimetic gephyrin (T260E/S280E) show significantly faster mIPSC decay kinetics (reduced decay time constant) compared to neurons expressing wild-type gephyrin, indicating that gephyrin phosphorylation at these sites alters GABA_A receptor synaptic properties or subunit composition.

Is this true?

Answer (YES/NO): YES